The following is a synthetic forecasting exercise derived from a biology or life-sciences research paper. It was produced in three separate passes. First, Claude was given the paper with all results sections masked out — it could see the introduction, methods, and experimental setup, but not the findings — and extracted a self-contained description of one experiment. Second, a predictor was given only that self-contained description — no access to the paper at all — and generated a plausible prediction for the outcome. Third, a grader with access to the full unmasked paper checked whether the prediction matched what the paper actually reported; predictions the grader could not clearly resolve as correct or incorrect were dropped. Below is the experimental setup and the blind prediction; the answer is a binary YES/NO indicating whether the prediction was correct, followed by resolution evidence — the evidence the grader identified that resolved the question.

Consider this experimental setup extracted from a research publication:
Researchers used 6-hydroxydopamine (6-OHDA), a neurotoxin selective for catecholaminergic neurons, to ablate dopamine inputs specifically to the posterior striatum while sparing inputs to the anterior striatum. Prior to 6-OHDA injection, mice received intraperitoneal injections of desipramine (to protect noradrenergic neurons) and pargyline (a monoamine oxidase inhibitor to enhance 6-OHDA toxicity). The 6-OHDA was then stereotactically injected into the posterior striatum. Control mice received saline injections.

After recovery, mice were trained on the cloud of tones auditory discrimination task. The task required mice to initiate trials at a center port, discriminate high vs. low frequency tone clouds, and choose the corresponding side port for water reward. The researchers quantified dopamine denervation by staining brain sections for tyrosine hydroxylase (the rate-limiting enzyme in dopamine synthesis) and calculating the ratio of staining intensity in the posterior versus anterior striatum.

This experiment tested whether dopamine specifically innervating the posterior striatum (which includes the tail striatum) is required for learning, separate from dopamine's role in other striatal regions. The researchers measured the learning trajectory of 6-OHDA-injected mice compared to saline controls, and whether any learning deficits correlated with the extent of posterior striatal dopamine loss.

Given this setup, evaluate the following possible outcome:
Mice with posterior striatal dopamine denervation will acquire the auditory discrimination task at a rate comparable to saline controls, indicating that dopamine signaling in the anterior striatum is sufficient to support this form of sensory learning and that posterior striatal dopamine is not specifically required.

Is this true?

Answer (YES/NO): NO